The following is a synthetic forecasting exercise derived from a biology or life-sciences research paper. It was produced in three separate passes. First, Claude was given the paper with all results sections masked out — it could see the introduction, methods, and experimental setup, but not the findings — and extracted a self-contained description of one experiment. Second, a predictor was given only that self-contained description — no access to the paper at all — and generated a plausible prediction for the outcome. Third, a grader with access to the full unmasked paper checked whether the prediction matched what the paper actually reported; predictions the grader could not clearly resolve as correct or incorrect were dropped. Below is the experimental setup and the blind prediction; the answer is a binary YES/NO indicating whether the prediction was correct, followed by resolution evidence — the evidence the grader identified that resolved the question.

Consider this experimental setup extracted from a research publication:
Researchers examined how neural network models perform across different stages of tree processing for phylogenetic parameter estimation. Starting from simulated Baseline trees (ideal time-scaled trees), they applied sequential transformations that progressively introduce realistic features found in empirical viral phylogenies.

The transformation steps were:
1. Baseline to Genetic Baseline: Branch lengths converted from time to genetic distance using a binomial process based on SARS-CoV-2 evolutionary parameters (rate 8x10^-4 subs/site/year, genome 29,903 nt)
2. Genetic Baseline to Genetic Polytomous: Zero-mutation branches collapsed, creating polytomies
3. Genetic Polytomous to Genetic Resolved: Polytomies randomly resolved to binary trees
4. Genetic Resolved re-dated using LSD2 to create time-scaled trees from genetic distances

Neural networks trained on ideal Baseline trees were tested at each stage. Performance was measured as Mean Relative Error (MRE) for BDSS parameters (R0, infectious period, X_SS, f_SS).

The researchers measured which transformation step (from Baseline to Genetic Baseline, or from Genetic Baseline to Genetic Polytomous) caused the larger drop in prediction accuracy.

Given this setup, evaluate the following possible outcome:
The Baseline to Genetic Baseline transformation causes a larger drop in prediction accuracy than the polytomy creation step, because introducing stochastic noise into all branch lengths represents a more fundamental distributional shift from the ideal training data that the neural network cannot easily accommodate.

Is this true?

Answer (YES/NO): NO